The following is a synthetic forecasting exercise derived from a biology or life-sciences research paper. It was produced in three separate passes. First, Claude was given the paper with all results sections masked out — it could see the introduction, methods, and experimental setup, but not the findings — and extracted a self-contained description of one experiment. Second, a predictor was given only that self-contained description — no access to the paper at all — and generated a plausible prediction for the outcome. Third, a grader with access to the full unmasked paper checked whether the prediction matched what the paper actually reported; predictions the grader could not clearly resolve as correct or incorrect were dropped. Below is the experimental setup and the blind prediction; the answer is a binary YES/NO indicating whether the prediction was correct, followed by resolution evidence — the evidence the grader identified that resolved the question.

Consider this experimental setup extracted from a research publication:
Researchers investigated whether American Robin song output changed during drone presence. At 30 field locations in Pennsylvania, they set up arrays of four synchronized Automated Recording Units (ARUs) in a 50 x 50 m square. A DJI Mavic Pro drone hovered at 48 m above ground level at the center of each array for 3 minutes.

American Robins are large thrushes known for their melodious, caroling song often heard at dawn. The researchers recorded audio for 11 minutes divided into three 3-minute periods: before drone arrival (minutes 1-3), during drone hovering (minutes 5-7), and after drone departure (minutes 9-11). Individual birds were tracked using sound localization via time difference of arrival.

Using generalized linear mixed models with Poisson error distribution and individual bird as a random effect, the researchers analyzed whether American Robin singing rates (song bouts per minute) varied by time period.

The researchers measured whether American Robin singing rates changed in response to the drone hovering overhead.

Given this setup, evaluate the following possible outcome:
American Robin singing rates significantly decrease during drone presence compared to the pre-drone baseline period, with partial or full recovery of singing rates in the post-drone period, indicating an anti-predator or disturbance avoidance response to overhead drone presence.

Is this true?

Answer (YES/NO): NO